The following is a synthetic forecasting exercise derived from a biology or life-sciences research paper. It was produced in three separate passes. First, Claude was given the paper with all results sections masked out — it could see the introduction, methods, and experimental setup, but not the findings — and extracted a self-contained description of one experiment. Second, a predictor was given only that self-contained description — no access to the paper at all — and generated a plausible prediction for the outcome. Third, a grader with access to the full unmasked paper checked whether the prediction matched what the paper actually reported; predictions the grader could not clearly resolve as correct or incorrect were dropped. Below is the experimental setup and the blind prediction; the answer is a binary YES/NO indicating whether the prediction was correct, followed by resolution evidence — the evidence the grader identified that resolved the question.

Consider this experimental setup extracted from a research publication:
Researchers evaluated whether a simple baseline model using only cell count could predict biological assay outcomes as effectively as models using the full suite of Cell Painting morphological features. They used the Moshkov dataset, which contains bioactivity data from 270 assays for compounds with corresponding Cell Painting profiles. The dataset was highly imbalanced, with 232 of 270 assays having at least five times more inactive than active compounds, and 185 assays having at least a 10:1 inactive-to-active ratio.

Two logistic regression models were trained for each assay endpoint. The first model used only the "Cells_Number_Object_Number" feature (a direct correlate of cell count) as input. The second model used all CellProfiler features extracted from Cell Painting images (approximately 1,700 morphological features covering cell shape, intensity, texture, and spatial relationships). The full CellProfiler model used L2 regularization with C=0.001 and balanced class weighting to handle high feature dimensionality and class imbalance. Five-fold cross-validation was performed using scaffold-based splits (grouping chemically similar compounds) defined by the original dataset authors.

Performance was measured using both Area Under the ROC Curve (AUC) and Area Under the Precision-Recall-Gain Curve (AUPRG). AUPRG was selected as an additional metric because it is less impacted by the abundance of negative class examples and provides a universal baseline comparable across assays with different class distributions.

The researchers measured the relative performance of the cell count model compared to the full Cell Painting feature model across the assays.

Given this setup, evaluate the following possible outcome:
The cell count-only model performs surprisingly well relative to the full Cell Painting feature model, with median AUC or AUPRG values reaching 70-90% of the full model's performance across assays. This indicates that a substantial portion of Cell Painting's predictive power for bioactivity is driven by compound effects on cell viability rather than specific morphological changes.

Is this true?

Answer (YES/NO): NO